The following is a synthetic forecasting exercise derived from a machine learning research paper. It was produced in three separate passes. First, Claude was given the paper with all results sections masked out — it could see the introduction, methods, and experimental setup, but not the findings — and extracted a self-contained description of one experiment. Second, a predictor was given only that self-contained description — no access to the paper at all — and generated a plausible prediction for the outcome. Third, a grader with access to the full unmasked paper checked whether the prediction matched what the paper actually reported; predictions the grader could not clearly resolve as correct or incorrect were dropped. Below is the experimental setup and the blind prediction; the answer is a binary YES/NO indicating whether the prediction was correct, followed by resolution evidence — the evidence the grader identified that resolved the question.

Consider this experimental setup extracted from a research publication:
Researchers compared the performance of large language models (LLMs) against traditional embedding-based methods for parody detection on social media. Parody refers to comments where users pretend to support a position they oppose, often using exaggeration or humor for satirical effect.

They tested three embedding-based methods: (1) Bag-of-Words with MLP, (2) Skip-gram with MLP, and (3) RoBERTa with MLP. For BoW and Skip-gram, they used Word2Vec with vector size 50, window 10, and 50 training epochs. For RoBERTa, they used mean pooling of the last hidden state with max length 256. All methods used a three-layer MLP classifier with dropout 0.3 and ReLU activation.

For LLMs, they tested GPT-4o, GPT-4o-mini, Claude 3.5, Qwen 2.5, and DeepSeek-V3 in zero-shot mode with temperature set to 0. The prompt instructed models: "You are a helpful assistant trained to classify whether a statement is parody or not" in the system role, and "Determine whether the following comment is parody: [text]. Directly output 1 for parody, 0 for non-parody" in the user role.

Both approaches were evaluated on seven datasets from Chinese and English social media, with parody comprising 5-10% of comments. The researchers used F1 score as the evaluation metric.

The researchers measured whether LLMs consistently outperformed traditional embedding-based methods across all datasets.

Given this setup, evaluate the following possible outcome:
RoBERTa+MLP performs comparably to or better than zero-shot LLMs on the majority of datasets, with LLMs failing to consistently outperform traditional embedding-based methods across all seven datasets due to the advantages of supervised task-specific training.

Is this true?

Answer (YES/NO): NO